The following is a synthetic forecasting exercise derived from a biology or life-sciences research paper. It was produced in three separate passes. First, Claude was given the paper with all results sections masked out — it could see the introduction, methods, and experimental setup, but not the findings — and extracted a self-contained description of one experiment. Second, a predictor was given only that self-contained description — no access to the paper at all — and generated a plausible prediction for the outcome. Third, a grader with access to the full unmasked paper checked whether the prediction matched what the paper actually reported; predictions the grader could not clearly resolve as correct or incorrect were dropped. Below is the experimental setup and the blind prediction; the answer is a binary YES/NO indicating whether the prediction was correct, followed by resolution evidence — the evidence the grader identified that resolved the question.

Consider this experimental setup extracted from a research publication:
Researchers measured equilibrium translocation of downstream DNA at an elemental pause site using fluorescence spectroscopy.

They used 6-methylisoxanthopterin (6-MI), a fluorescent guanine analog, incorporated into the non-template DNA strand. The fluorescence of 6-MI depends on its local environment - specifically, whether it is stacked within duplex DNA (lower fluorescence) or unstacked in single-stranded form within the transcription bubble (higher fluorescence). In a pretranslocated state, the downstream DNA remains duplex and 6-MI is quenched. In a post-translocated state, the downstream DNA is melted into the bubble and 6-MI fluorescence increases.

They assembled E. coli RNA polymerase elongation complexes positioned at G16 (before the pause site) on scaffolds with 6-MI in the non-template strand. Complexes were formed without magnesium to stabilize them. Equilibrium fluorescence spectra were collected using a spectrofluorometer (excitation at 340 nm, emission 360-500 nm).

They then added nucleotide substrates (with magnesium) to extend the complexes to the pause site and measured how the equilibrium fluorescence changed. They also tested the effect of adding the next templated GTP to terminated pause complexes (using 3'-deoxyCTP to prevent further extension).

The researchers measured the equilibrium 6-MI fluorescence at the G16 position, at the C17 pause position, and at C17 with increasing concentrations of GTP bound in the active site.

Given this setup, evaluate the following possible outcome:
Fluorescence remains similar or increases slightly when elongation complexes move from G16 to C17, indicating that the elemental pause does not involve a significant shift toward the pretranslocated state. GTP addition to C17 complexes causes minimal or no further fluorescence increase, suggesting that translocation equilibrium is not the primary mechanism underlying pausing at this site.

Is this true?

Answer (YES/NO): NO